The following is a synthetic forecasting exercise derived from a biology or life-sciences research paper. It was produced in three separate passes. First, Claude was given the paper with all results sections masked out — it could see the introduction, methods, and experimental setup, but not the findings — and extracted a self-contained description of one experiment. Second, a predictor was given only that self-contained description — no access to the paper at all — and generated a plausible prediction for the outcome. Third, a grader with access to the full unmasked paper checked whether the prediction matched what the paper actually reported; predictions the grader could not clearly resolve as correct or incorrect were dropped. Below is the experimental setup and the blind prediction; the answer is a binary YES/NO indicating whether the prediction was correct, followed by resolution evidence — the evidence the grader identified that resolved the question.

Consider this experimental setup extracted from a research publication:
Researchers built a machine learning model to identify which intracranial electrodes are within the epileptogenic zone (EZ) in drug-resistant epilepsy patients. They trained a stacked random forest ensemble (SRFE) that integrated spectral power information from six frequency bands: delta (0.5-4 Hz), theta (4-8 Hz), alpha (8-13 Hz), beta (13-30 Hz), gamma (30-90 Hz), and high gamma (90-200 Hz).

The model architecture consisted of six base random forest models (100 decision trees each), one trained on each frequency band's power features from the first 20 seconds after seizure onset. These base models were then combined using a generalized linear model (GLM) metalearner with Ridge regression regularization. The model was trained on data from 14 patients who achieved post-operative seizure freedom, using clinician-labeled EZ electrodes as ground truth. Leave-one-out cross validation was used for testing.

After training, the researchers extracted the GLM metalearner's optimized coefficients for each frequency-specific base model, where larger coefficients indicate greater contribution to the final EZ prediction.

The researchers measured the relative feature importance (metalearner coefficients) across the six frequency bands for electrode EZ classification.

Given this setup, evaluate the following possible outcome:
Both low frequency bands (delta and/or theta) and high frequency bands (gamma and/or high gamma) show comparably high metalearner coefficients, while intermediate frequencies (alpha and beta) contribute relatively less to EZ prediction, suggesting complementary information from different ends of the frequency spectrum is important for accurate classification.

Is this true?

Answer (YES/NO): NO